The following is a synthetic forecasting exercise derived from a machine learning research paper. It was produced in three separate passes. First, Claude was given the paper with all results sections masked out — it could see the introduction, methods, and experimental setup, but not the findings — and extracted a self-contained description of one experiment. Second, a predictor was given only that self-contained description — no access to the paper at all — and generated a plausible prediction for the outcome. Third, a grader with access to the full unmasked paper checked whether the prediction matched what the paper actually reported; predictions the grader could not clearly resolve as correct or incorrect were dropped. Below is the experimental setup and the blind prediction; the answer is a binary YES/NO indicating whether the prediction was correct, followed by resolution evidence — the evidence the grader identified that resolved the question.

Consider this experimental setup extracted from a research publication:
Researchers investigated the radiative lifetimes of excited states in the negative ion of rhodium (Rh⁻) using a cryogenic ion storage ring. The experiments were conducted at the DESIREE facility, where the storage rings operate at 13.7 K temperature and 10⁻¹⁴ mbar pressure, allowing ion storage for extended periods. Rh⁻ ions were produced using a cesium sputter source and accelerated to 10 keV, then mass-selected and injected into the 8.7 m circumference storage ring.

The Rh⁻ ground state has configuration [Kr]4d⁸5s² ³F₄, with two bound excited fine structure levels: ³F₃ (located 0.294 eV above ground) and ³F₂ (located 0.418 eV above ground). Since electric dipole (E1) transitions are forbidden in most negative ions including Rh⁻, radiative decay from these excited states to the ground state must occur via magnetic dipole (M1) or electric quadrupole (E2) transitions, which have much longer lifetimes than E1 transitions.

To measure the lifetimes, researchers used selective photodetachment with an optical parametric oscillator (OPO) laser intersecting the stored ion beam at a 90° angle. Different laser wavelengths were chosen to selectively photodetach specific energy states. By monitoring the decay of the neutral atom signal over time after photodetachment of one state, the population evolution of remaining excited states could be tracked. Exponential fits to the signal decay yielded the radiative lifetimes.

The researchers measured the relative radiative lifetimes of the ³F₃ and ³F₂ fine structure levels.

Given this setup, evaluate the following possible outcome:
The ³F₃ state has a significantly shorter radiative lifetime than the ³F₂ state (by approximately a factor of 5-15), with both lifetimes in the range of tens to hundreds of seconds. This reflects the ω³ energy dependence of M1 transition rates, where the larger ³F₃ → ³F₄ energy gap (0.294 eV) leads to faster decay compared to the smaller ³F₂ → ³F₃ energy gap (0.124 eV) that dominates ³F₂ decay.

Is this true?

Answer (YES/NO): NO